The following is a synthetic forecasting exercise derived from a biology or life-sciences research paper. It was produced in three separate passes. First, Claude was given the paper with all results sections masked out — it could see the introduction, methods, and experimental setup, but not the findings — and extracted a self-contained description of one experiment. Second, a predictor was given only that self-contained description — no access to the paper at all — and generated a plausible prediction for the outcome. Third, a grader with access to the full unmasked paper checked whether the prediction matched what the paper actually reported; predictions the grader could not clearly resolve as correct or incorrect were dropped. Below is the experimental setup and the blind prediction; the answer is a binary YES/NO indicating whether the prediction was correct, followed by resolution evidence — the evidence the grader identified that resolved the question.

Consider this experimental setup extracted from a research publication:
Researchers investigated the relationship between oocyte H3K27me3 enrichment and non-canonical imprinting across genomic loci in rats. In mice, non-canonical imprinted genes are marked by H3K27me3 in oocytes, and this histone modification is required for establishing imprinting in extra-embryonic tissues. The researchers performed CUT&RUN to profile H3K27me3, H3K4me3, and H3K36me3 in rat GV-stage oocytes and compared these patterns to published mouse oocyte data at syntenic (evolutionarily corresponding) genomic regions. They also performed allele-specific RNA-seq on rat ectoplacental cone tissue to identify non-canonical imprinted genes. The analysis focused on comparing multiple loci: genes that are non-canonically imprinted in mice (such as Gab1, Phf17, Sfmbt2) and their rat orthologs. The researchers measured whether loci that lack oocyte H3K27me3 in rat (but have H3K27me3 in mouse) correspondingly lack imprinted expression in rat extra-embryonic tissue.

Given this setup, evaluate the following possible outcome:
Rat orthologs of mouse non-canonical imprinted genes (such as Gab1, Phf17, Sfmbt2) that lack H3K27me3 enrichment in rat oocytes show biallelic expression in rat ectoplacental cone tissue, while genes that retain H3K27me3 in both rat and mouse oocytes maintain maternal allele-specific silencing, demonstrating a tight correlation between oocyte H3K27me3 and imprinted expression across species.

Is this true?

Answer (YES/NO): NO